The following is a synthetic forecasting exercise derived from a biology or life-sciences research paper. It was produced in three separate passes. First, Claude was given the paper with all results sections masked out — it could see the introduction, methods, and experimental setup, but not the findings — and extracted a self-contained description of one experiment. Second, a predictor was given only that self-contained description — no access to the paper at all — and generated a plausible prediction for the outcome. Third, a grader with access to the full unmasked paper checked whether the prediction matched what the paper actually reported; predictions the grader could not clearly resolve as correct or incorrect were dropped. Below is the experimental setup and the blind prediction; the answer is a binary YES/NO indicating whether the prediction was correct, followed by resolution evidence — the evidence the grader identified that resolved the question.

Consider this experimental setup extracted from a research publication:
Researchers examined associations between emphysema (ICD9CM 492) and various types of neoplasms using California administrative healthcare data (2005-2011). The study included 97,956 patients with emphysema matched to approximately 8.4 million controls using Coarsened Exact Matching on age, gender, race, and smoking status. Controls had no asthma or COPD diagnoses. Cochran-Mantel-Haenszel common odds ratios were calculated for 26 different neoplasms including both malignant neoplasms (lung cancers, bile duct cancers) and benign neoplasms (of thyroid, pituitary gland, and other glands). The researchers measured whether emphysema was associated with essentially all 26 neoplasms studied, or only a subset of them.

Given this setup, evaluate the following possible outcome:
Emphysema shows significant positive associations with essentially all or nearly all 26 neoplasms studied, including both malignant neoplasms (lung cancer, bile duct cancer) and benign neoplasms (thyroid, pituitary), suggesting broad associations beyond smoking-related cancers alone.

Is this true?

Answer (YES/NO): NO